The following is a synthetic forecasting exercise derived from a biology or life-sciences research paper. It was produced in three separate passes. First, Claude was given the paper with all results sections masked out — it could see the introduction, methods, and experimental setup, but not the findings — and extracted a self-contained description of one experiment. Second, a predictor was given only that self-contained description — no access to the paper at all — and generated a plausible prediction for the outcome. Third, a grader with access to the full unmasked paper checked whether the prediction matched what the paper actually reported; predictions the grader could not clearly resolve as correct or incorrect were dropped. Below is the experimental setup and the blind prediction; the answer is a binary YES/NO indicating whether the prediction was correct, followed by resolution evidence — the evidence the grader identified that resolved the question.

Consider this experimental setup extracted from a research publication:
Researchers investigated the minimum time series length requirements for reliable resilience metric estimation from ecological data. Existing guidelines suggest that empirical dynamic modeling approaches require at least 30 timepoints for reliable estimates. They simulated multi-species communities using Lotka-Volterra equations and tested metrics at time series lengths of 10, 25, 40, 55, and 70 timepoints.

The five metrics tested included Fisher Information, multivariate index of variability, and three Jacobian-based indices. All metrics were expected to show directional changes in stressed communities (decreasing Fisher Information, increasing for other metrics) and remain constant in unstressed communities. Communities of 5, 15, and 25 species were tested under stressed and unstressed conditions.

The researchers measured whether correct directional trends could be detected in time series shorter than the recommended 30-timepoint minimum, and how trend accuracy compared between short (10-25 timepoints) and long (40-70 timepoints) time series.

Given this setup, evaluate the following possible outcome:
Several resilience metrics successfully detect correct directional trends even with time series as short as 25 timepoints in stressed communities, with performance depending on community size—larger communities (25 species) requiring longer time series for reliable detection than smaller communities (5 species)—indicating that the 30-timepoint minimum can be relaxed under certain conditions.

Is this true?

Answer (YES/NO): YES